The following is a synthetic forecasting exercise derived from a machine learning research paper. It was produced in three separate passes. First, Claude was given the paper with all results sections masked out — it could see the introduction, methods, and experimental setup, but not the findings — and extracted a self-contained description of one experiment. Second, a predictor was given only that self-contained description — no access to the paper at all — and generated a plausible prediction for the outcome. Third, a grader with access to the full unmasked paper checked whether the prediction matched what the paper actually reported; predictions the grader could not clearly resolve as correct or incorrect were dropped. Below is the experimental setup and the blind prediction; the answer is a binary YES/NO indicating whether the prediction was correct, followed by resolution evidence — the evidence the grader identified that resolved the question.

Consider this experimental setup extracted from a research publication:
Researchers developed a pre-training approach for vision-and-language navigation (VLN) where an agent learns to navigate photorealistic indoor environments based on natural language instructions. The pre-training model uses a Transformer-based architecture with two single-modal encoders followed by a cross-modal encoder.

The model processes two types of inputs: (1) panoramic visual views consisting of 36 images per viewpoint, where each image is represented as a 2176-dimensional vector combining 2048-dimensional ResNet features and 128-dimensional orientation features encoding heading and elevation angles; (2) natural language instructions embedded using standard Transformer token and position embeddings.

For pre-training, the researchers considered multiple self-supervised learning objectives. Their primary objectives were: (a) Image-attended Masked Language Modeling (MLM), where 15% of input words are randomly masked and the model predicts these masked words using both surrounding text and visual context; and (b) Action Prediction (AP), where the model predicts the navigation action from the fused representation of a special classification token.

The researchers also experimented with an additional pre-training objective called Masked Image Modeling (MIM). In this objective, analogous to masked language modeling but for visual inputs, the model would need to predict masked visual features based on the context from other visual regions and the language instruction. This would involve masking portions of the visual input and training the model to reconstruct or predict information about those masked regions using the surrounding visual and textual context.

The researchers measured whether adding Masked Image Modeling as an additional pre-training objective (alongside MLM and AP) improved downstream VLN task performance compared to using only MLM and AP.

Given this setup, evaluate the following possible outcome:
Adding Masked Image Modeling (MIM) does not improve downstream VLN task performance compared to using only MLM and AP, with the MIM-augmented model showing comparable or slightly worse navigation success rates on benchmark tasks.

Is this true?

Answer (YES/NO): YES